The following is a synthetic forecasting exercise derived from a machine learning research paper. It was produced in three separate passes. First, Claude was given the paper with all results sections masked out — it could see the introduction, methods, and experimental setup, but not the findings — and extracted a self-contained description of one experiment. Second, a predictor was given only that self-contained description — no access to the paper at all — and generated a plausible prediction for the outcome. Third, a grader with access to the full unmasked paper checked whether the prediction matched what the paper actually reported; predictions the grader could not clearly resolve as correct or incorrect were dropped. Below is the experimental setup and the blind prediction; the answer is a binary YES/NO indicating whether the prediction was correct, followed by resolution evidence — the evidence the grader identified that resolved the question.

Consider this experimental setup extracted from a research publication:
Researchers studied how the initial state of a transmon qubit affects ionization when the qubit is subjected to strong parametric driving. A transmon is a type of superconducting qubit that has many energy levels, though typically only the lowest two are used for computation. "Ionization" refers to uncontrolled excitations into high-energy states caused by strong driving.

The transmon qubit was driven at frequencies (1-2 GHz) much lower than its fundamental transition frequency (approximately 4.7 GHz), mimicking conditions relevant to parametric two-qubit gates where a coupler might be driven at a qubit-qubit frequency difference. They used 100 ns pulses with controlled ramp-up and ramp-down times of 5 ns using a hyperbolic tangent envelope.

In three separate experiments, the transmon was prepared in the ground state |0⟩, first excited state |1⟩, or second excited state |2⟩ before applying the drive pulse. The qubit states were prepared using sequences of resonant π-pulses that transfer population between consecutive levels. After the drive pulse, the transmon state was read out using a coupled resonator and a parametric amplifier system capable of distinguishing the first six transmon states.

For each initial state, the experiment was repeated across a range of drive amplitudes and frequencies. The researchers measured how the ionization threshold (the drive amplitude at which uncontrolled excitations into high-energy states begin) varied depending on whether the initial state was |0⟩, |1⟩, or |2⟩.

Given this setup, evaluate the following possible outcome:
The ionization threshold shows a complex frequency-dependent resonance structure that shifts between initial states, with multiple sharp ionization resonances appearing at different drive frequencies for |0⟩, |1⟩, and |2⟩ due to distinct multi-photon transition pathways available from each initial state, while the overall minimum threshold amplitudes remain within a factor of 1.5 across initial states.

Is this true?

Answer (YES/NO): NO